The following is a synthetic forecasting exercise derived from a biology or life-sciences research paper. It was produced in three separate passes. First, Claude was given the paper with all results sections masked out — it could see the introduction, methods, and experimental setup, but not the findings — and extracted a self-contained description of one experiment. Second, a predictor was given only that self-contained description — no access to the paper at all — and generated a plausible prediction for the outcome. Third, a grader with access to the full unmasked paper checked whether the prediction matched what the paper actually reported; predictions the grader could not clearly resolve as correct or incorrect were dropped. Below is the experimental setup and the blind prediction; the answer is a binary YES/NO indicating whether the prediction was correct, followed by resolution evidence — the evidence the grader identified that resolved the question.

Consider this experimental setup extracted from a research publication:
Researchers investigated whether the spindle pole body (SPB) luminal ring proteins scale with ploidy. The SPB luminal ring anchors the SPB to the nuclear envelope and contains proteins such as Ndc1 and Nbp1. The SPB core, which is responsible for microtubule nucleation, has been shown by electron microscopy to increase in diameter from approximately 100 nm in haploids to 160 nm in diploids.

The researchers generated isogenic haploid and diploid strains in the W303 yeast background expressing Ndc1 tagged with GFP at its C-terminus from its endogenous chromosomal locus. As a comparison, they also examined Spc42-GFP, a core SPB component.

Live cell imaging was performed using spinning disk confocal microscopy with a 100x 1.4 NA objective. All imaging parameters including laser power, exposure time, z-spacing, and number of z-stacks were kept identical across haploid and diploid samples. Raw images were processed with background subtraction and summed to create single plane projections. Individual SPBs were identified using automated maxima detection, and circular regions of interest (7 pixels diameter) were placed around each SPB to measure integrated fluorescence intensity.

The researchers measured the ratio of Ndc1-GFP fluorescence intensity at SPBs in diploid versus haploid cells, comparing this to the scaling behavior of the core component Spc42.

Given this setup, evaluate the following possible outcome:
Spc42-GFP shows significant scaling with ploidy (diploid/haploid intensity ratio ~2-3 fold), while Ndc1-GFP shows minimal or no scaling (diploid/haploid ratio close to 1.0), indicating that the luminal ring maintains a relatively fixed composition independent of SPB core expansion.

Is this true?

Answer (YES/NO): NO